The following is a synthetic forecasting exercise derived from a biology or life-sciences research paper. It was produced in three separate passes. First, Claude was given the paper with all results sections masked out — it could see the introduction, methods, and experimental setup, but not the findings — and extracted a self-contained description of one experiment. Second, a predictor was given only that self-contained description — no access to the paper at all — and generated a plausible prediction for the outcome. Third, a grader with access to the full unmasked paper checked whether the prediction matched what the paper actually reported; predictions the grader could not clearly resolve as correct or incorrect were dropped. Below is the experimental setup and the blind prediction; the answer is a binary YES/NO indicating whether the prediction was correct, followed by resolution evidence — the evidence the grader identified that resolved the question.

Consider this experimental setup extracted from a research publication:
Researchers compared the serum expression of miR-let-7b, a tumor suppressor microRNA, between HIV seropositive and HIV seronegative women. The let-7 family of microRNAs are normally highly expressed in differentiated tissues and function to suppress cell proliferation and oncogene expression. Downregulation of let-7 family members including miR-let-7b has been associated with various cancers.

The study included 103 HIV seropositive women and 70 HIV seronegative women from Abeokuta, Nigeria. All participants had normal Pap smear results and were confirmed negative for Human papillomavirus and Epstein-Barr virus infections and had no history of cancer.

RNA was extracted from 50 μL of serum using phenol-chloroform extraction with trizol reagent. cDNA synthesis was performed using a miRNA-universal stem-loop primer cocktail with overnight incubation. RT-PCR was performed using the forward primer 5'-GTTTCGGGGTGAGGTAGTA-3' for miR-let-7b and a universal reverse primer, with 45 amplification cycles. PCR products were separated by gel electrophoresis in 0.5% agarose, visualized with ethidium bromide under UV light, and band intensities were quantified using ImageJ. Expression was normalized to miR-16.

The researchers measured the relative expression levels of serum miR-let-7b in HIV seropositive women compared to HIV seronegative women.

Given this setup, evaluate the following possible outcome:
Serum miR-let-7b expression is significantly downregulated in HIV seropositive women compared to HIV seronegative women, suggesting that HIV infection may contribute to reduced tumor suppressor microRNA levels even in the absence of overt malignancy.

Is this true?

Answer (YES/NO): NO